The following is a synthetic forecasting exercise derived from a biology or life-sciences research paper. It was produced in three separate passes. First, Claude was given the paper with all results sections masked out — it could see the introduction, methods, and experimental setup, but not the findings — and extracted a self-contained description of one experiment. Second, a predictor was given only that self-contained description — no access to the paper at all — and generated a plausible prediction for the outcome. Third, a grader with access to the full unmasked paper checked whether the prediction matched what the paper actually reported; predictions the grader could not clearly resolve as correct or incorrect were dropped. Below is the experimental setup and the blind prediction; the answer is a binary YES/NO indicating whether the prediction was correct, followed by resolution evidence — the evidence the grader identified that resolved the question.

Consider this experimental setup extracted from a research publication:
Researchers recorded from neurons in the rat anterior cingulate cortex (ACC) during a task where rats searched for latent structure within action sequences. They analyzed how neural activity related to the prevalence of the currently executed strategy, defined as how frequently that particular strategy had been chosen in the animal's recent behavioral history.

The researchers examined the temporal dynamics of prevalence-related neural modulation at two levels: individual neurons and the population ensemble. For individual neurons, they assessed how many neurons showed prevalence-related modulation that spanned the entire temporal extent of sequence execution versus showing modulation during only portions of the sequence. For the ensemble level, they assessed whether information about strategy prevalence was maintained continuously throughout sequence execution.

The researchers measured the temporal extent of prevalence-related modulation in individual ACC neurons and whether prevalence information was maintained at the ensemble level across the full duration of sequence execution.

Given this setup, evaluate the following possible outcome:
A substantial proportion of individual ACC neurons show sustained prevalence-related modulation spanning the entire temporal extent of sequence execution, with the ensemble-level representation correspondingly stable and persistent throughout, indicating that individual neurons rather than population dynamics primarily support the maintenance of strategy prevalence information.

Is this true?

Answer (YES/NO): NO